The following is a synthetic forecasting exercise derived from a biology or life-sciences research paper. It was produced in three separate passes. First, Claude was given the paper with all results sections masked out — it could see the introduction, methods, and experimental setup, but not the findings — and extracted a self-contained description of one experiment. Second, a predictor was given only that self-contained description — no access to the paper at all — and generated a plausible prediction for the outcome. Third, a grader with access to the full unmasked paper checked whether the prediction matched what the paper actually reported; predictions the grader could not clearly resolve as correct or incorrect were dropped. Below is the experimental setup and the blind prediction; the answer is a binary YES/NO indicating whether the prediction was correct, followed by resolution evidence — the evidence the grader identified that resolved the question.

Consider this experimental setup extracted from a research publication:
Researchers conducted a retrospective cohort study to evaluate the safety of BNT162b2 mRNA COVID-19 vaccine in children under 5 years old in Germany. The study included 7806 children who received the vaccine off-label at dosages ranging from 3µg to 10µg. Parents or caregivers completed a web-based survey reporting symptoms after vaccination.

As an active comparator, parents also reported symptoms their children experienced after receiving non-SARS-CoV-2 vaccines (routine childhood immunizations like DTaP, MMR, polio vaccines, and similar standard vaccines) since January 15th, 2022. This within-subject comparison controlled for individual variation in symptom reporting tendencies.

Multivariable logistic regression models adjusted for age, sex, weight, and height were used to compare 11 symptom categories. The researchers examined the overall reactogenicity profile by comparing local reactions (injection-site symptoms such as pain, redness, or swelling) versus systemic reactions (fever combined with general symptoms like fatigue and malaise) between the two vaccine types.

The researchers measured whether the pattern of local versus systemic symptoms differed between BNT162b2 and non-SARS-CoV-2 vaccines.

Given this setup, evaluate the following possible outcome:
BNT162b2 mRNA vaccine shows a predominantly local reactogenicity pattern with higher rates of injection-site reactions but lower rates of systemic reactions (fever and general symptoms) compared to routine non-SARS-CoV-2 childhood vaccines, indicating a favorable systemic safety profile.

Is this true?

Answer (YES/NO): YES